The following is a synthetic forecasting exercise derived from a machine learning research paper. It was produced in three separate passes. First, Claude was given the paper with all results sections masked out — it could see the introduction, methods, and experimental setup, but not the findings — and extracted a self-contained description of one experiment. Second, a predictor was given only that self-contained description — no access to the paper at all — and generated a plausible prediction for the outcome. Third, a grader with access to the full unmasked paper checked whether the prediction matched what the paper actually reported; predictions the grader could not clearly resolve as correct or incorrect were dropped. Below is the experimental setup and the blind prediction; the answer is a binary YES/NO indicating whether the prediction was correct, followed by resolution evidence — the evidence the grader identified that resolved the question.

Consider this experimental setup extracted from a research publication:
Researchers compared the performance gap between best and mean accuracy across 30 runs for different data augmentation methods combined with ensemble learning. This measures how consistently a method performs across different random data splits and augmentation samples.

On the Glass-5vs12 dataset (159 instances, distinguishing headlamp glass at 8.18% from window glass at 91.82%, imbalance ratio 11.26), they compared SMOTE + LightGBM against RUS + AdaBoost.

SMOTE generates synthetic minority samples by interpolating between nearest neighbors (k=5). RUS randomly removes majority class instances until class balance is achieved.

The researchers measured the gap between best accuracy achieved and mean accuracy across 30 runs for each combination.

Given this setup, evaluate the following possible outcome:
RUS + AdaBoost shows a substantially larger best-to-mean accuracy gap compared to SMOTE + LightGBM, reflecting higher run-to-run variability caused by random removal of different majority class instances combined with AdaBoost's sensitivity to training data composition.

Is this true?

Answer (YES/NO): YES